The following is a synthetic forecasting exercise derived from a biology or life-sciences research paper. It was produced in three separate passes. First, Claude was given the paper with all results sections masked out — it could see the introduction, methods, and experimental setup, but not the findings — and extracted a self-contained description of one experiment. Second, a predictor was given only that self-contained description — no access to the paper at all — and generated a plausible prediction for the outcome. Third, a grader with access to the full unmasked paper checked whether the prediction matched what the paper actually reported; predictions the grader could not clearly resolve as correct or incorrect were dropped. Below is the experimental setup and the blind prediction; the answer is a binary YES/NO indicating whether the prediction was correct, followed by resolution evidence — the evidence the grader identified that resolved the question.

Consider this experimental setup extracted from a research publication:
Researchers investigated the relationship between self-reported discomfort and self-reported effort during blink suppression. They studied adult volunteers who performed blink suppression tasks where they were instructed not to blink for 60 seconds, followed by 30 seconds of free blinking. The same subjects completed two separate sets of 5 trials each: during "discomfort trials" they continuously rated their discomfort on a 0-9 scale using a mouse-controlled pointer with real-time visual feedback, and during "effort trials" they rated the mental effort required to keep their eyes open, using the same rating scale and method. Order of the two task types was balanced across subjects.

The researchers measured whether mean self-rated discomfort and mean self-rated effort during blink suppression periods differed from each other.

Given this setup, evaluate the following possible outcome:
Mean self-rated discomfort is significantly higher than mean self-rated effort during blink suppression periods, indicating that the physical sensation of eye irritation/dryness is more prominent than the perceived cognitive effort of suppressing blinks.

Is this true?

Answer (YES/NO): NO